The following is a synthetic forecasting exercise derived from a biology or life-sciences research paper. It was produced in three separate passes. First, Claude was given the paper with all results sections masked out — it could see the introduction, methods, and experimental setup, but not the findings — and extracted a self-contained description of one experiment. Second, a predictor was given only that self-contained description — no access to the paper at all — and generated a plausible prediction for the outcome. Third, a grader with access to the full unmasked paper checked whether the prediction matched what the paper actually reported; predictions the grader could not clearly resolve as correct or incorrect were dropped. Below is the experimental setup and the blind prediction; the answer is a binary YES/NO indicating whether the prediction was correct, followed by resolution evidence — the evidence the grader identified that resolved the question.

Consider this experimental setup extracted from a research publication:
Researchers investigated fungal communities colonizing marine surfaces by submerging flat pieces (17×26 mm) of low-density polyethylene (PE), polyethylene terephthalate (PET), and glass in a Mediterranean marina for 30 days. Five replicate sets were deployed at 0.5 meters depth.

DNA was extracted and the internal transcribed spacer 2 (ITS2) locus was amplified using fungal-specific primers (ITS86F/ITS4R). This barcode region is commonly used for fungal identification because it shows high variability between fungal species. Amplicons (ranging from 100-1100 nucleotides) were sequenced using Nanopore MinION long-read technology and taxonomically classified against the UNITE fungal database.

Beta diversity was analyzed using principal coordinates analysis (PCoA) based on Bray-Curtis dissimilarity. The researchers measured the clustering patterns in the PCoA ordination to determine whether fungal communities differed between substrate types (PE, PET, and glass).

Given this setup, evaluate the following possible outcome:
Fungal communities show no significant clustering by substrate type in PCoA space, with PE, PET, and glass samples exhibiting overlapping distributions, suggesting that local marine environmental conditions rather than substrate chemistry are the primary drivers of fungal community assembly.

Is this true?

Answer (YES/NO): YES